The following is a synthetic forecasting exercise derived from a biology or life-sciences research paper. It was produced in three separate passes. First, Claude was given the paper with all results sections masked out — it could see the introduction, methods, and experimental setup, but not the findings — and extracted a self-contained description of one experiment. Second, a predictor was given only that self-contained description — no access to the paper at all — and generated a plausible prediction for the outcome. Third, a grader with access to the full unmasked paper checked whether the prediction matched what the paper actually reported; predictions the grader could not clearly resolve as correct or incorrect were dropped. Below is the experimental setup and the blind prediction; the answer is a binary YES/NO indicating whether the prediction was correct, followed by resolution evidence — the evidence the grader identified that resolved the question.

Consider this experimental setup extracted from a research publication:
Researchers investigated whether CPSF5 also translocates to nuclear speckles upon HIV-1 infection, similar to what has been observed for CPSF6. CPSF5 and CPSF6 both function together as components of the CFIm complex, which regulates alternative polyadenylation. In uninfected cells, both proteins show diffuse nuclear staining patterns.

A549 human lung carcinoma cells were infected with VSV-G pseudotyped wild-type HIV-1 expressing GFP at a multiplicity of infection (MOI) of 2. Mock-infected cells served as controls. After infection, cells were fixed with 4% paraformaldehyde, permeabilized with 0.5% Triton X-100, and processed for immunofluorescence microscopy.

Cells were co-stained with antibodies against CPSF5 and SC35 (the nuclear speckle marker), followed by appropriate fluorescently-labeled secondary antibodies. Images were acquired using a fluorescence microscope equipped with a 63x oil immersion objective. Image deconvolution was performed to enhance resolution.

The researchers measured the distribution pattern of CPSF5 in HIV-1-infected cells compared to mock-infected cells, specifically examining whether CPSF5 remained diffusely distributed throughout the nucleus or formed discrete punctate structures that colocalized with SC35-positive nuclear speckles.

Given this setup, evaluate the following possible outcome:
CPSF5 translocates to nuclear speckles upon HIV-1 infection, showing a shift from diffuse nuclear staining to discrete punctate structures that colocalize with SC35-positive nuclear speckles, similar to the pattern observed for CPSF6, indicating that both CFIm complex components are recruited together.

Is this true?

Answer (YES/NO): YES